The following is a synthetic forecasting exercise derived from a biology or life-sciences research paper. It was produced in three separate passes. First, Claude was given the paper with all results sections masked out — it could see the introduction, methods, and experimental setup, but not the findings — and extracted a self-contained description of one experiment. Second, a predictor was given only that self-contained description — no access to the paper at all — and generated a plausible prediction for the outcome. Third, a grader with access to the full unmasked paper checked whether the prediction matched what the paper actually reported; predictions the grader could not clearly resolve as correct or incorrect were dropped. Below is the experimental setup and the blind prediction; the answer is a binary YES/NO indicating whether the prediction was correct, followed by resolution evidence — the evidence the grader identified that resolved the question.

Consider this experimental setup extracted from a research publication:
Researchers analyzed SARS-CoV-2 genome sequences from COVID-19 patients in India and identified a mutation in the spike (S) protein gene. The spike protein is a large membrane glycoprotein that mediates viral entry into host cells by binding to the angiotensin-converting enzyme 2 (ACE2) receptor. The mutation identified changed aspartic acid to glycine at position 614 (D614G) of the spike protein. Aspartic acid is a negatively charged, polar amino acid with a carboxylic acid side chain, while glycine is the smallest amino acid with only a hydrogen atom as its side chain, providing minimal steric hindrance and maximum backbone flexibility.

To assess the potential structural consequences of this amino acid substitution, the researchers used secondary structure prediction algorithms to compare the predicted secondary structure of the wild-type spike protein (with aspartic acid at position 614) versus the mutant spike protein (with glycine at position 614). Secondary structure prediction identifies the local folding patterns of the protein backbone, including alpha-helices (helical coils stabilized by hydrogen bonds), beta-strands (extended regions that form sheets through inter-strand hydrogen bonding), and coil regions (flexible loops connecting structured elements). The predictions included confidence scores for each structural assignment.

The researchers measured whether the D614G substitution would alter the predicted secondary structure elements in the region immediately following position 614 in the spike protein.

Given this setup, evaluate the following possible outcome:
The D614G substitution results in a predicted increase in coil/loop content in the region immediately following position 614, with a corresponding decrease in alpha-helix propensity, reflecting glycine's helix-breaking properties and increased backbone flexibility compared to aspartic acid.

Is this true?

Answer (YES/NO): NO